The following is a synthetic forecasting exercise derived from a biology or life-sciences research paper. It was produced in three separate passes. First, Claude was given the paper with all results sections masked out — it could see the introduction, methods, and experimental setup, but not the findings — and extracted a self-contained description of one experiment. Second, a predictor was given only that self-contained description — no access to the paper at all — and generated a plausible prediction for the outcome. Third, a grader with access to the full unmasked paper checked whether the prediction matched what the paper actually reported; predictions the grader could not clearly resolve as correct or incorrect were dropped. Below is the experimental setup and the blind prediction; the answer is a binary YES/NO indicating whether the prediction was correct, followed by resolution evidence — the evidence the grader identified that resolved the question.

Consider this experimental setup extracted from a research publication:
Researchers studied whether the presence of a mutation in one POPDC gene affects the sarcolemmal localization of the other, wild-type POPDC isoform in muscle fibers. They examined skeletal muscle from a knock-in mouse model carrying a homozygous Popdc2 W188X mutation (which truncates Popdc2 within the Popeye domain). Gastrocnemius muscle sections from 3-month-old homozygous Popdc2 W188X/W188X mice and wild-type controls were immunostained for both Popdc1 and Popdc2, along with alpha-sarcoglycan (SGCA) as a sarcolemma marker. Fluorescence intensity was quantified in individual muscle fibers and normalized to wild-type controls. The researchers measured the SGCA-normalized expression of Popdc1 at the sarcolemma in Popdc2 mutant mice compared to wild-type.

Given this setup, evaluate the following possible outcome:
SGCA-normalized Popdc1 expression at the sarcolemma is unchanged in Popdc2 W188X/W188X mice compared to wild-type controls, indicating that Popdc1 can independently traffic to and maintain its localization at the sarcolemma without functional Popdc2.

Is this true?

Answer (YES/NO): NO